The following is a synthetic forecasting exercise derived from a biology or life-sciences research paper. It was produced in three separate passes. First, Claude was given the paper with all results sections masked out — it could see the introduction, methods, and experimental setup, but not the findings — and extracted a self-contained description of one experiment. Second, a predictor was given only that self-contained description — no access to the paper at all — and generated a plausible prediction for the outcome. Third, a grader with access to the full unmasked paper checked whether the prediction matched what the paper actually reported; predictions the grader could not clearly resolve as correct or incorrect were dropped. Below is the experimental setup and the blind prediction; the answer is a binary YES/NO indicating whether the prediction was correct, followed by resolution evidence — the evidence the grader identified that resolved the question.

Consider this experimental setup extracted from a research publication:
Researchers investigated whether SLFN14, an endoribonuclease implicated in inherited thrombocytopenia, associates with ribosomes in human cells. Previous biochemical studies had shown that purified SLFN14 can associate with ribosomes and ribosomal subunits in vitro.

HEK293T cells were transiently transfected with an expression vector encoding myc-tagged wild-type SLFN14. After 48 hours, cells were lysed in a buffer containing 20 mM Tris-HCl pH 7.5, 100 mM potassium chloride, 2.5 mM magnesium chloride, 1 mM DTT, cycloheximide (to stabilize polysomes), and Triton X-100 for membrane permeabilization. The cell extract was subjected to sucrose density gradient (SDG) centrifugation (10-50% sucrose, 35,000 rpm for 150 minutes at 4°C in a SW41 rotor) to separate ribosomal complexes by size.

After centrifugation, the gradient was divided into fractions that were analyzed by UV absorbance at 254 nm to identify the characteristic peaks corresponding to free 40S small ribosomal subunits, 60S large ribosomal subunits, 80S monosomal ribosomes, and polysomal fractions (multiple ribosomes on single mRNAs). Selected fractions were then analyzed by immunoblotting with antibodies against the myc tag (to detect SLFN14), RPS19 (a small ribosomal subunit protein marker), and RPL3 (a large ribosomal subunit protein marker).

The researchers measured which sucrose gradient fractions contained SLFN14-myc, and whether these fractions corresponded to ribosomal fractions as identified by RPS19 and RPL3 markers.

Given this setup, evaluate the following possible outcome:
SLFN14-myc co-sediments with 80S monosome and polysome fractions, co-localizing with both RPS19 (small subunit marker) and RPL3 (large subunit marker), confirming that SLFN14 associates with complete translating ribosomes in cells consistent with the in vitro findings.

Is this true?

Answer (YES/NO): NO